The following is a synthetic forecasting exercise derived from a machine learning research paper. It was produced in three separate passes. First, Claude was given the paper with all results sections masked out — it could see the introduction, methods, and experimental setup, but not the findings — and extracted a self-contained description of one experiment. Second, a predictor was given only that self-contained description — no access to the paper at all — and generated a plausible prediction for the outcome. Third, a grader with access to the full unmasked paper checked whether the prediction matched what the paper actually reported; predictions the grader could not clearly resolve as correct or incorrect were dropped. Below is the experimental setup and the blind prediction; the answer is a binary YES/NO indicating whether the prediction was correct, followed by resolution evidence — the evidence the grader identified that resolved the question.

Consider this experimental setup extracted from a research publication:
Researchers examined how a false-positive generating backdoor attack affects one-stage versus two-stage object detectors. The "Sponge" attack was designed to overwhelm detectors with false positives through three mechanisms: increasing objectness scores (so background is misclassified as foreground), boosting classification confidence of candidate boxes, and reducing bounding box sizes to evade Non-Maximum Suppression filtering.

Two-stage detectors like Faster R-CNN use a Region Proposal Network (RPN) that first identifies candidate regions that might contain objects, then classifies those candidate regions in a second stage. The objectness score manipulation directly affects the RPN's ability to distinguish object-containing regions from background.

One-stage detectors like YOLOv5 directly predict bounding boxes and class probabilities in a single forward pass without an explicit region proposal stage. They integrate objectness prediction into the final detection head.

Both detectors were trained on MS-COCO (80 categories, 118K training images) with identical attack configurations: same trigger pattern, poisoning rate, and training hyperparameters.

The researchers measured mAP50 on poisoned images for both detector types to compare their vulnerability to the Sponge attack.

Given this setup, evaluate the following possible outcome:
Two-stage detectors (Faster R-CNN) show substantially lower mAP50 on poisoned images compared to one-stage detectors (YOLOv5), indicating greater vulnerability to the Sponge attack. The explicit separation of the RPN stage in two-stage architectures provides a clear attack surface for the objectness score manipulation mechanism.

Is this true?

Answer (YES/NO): YES